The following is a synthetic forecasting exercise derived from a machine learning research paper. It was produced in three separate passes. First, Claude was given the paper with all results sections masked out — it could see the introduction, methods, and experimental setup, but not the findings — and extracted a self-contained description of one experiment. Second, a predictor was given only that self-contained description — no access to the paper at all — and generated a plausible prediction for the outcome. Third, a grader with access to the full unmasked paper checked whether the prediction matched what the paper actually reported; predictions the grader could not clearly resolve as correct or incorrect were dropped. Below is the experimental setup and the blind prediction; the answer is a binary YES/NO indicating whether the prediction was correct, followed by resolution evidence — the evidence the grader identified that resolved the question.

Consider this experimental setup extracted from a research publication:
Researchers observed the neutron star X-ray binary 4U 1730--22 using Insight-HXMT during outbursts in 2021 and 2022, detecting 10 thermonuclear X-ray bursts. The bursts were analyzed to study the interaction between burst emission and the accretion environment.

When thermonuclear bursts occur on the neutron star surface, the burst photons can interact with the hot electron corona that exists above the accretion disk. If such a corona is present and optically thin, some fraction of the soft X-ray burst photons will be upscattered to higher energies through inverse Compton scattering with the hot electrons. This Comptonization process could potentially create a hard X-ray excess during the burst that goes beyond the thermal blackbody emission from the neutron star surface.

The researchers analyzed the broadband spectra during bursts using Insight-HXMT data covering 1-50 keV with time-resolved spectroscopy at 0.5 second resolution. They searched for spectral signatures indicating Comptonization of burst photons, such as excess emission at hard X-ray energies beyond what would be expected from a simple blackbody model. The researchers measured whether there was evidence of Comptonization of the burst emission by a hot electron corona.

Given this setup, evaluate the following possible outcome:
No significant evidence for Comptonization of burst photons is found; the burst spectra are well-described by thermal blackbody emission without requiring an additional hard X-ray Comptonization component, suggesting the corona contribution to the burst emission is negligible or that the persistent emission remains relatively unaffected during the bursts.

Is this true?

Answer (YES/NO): NO